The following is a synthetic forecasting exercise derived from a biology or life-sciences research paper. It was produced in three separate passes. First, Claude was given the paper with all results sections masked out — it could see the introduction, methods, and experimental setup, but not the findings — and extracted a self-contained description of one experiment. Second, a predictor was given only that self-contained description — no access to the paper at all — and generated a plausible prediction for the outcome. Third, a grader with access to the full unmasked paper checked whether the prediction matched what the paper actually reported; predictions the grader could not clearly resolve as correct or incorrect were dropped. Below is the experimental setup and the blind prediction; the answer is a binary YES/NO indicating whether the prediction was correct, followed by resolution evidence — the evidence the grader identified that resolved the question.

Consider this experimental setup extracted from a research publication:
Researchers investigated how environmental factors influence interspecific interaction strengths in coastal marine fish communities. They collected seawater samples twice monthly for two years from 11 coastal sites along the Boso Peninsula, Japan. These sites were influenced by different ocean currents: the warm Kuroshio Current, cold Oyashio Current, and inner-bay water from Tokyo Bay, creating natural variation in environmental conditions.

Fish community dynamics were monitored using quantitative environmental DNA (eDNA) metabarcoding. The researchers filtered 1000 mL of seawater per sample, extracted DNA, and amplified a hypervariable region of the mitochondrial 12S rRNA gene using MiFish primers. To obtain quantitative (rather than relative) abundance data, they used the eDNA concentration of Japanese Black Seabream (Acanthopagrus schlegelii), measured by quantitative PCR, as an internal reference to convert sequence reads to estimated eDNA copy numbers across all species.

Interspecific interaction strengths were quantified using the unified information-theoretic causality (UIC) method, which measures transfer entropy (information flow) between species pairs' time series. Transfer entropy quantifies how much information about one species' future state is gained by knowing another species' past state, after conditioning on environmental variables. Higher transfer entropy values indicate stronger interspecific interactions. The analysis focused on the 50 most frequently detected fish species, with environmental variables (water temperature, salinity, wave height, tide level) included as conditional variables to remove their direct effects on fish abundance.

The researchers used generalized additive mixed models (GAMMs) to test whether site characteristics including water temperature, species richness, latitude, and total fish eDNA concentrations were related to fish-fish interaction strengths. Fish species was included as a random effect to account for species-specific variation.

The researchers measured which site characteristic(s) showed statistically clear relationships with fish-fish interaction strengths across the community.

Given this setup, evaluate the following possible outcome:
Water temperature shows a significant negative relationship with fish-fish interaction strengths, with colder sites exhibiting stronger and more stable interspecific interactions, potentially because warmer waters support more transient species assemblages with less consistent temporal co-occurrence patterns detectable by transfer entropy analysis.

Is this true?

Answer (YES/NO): NO